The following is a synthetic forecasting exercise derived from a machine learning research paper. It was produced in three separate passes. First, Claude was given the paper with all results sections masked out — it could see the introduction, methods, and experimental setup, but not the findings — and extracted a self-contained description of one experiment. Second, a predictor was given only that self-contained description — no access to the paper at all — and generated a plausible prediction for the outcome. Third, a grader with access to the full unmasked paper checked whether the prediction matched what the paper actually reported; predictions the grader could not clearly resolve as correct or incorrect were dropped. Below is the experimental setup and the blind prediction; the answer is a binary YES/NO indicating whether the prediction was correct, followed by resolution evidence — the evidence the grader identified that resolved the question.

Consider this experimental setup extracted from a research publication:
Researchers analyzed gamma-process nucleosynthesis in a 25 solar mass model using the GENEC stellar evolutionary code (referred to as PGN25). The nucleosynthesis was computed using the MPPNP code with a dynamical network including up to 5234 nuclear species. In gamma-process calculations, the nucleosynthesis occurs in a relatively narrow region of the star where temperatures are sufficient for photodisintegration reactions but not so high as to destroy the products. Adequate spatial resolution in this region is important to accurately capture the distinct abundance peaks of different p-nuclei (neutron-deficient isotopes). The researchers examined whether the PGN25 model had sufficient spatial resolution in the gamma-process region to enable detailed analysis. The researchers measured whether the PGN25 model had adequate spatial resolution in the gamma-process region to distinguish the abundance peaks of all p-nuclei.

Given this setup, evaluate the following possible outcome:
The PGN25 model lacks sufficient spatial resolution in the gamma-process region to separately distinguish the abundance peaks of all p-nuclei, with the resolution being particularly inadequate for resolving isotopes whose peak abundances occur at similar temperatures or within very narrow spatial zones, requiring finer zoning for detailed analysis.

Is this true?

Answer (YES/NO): YES